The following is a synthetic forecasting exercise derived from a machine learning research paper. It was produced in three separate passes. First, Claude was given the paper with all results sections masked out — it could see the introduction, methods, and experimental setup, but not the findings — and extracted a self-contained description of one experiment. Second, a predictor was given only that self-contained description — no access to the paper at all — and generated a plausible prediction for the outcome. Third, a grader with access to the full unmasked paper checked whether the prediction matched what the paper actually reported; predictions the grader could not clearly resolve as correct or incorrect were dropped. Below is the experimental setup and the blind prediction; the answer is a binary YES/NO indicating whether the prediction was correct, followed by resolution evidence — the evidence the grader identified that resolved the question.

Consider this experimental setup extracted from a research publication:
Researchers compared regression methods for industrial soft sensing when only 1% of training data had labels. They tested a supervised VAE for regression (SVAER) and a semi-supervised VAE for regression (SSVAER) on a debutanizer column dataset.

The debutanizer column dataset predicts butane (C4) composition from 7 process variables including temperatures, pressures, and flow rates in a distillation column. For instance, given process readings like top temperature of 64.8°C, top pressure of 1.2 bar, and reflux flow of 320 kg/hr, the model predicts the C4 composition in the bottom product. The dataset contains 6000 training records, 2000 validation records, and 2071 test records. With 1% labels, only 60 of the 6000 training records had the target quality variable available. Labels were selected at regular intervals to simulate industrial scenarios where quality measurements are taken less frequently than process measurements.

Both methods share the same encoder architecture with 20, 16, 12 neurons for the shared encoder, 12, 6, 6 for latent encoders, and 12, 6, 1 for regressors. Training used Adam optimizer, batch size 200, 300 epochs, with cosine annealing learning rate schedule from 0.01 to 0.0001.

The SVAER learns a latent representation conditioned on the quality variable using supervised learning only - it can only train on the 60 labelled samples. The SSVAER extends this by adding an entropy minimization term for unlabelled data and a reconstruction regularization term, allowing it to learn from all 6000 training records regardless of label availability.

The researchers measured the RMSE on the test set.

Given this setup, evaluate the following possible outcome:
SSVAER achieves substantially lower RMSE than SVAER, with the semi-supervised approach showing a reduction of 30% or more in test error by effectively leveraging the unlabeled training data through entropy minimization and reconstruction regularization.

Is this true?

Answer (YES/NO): NO